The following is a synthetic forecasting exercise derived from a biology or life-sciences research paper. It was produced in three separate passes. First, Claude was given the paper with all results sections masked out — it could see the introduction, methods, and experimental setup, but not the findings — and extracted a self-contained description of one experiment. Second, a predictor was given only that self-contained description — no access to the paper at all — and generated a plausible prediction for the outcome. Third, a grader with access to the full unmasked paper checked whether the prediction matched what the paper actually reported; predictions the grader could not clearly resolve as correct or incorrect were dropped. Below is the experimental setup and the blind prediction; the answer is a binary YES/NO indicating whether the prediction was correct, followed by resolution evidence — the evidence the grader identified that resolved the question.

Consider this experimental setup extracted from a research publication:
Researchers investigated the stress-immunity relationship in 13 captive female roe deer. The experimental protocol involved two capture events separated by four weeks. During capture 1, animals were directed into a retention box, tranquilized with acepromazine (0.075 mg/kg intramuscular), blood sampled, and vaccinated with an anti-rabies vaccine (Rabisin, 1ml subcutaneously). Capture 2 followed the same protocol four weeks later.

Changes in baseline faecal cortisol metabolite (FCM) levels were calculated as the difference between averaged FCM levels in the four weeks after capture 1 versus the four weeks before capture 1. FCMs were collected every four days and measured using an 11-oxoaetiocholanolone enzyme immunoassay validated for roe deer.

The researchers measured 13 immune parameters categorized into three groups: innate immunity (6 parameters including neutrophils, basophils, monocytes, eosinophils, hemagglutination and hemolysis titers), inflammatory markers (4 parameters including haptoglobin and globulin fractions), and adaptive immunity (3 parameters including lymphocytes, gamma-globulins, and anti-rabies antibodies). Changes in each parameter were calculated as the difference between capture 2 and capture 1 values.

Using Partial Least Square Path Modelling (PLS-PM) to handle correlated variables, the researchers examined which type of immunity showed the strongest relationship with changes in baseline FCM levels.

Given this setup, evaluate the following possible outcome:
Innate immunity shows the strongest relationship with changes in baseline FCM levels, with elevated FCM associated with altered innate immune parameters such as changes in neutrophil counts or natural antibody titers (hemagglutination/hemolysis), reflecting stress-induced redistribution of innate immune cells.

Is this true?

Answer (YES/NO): YES